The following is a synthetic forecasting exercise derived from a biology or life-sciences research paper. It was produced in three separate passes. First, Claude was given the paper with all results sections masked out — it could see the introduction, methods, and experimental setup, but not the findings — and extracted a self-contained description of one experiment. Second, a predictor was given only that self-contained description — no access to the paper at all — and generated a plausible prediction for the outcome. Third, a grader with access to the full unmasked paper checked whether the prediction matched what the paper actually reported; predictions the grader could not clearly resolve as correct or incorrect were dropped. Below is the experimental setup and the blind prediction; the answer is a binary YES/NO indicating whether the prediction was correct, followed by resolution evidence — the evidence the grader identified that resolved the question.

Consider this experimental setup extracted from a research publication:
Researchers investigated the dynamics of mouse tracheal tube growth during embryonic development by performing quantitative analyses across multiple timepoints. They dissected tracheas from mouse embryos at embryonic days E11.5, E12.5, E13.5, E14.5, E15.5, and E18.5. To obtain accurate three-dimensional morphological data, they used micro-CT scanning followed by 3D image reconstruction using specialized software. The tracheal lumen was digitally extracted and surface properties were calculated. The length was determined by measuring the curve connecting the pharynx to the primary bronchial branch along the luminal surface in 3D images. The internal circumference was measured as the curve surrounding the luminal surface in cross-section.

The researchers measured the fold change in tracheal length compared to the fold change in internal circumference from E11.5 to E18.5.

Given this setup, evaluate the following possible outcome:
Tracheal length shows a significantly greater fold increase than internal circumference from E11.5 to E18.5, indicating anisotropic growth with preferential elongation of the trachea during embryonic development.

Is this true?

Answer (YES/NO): YES